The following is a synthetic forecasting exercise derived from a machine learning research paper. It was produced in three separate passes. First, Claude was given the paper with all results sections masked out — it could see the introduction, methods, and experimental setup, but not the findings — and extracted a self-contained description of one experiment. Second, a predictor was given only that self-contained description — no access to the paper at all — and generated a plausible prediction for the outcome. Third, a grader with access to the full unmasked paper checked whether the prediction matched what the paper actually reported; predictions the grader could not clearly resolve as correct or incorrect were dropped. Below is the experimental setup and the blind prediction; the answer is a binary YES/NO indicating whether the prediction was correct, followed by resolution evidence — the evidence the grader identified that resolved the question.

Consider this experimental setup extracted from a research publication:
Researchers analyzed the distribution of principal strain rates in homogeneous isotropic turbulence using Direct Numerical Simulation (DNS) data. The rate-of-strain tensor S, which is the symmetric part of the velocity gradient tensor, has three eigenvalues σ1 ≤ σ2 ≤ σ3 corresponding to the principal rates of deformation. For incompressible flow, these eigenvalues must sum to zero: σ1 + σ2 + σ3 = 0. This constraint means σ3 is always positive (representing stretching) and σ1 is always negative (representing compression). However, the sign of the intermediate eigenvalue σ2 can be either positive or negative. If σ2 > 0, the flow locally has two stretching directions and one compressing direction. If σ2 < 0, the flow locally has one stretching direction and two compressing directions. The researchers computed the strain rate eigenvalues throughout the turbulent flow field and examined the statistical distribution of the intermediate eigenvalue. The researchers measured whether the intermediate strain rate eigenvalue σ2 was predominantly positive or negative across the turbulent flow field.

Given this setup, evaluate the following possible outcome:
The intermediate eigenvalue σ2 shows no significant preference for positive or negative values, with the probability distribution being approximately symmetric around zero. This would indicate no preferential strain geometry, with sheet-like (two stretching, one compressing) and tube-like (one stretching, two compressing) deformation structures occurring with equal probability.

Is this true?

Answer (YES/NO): NO